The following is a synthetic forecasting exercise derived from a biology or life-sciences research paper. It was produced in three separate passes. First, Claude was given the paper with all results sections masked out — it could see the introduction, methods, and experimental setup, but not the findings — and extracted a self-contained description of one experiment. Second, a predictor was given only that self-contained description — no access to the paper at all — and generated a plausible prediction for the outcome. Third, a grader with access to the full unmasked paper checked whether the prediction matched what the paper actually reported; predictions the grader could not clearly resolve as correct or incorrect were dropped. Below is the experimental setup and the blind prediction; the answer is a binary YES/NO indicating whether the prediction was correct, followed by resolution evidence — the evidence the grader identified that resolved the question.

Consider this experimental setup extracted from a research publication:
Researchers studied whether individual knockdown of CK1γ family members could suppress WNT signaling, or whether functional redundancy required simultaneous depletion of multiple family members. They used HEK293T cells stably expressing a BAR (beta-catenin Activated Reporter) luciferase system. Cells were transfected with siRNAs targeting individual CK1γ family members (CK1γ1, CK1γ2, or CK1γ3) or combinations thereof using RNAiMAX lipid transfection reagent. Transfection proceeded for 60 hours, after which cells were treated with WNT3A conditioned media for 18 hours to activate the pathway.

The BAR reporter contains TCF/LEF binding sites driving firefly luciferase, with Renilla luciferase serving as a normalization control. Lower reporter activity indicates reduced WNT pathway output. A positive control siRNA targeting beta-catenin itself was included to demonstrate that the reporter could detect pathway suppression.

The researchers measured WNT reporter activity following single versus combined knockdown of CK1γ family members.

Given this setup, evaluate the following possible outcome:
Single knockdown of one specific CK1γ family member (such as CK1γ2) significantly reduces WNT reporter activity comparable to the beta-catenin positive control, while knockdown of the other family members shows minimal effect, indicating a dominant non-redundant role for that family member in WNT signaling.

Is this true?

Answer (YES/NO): NO